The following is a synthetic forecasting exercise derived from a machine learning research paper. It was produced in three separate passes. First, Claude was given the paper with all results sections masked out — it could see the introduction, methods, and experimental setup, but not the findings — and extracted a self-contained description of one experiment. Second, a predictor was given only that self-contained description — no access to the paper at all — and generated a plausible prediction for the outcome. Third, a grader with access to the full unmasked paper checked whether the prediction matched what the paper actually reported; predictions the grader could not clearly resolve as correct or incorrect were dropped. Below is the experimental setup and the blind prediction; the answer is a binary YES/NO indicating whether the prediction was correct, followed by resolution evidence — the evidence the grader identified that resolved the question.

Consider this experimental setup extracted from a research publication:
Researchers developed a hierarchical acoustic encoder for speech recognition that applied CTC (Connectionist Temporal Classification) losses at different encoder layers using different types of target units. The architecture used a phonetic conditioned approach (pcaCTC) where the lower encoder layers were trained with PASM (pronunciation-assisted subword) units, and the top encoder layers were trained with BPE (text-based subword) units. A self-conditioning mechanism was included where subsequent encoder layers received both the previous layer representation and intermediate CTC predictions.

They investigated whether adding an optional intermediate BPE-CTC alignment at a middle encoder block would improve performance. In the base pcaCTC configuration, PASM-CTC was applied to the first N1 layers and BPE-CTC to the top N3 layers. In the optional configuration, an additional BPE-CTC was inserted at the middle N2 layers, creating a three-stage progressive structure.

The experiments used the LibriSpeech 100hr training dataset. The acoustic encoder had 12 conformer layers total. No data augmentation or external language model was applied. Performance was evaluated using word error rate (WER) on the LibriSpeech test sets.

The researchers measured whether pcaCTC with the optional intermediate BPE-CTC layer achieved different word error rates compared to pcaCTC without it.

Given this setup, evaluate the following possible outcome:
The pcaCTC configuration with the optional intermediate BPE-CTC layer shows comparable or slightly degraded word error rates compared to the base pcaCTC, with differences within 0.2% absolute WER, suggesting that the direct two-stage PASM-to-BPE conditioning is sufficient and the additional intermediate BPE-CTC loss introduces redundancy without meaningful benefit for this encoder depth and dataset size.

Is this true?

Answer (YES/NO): YES